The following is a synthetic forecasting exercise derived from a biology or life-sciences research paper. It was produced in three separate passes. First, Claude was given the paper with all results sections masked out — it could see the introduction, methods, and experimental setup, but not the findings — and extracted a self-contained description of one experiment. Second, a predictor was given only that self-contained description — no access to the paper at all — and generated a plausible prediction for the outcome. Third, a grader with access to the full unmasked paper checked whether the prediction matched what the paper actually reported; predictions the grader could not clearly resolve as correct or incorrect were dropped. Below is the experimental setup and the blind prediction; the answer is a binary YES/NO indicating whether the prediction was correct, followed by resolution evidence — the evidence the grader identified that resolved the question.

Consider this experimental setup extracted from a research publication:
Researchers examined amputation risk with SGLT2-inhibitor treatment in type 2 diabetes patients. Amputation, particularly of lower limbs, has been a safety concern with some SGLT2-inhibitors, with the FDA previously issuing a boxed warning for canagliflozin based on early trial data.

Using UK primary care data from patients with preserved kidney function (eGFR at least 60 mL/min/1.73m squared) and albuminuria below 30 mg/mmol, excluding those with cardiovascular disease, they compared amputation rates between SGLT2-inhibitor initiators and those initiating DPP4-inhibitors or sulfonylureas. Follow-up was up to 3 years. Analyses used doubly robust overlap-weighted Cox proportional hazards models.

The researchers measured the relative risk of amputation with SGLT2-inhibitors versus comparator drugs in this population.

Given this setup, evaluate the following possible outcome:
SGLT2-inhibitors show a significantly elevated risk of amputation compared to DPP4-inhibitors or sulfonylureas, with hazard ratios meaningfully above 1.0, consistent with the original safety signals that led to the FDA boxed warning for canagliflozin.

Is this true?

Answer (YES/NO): NO